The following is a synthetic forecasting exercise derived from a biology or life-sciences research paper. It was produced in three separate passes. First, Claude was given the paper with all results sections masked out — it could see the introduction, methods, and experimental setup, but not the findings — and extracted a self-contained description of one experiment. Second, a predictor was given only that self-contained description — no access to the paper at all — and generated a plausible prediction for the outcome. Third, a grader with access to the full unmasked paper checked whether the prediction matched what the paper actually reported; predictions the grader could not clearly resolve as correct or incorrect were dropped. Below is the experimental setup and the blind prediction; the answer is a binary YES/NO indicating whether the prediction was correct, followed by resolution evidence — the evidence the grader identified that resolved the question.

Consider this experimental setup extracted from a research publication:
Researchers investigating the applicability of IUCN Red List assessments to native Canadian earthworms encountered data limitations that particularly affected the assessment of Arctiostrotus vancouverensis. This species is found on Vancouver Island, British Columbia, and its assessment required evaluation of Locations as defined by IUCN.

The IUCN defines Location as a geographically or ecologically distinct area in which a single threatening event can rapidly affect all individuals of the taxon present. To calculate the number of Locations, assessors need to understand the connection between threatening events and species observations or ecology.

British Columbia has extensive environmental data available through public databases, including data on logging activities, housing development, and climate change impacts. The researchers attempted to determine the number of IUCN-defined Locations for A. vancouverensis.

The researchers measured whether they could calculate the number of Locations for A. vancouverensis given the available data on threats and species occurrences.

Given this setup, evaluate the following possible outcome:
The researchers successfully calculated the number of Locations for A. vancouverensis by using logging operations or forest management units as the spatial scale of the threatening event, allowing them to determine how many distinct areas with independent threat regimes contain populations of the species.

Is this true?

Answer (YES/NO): NO